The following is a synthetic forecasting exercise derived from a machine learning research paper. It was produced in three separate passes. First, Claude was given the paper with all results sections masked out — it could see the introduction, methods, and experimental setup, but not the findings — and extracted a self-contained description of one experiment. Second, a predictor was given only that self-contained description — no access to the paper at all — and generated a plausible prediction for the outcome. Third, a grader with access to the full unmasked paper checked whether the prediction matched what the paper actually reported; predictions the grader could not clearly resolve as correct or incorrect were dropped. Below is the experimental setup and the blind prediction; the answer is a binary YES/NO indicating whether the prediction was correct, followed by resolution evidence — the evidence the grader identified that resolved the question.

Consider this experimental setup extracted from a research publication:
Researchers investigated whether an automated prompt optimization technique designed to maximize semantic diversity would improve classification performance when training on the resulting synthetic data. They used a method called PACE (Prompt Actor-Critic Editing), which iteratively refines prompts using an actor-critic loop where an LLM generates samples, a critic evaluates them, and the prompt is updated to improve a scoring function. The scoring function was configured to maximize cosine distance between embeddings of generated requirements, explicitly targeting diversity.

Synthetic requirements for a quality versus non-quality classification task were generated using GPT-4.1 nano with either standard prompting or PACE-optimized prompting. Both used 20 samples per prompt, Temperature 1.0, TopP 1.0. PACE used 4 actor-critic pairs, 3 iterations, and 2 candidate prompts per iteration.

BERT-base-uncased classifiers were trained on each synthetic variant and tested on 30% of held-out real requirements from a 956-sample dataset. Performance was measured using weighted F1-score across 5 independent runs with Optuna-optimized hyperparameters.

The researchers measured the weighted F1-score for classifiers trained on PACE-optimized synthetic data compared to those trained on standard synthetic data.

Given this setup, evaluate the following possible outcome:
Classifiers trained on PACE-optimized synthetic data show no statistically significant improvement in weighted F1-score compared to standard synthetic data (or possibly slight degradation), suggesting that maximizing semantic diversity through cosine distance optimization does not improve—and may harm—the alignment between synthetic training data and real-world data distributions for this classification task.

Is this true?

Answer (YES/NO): NO